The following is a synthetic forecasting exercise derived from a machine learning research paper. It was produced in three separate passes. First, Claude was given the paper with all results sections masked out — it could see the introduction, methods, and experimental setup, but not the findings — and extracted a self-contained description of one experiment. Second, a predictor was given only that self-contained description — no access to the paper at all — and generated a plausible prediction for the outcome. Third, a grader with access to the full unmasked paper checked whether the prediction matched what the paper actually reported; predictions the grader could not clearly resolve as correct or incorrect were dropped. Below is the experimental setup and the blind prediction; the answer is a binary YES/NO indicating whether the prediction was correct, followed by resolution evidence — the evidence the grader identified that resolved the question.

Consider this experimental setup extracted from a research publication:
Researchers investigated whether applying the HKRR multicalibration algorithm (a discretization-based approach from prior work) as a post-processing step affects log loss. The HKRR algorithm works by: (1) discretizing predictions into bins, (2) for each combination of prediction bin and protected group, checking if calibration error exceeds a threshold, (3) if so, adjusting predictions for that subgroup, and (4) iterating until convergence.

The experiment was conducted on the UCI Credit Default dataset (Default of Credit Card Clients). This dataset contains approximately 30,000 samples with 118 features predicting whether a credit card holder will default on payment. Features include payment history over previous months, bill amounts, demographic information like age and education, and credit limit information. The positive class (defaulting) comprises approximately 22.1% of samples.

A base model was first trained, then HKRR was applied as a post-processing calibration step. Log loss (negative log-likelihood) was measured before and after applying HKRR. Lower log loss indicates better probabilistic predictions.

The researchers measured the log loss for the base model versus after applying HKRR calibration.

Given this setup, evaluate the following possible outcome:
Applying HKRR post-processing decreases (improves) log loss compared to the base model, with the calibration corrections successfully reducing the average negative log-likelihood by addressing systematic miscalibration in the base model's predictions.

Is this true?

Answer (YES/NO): NO